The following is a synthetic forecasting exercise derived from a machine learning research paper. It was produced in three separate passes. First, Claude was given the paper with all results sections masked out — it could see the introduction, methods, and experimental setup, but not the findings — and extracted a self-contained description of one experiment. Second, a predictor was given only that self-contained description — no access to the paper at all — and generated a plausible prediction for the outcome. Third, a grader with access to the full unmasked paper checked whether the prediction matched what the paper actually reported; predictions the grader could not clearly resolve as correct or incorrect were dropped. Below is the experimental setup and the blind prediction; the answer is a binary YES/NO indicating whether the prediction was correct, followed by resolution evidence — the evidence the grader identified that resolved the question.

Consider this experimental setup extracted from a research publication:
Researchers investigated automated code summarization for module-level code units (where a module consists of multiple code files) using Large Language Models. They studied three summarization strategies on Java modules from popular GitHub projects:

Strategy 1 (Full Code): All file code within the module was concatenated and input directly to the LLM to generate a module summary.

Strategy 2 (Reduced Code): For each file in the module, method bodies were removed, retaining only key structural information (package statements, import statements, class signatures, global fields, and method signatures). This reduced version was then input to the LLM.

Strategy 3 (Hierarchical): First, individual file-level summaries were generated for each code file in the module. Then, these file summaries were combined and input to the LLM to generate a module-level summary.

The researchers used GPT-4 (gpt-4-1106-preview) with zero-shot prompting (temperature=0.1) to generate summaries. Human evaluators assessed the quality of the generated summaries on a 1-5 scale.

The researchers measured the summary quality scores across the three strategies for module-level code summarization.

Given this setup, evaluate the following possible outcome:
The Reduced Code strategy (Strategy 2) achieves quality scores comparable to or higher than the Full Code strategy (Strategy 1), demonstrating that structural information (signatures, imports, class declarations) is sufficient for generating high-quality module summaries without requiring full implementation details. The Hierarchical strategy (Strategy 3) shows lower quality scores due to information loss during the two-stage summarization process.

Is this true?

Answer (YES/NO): NO